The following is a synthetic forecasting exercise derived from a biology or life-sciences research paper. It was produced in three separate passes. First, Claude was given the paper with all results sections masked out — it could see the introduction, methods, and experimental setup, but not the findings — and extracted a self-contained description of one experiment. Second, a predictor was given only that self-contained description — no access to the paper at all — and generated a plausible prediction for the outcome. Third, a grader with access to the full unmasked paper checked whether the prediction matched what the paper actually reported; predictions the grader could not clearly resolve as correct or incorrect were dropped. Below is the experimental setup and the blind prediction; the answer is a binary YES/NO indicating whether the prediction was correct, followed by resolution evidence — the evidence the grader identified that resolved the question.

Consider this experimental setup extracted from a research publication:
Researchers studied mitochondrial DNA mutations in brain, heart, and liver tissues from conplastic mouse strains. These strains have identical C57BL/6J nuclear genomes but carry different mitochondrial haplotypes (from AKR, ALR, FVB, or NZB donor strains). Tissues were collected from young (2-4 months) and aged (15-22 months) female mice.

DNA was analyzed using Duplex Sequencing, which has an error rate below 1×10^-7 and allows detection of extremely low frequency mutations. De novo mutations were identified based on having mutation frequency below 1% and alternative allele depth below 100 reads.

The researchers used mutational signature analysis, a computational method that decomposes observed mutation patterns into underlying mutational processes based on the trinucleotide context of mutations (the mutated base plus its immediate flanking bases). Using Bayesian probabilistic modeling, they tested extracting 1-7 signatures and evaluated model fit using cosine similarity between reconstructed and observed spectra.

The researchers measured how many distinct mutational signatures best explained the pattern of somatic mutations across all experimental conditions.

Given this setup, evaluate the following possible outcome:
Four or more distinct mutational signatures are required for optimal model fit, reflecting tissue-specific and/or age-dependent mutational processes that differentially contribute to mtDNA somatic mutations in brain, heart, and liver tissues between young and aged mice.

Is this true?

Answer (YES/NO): NO